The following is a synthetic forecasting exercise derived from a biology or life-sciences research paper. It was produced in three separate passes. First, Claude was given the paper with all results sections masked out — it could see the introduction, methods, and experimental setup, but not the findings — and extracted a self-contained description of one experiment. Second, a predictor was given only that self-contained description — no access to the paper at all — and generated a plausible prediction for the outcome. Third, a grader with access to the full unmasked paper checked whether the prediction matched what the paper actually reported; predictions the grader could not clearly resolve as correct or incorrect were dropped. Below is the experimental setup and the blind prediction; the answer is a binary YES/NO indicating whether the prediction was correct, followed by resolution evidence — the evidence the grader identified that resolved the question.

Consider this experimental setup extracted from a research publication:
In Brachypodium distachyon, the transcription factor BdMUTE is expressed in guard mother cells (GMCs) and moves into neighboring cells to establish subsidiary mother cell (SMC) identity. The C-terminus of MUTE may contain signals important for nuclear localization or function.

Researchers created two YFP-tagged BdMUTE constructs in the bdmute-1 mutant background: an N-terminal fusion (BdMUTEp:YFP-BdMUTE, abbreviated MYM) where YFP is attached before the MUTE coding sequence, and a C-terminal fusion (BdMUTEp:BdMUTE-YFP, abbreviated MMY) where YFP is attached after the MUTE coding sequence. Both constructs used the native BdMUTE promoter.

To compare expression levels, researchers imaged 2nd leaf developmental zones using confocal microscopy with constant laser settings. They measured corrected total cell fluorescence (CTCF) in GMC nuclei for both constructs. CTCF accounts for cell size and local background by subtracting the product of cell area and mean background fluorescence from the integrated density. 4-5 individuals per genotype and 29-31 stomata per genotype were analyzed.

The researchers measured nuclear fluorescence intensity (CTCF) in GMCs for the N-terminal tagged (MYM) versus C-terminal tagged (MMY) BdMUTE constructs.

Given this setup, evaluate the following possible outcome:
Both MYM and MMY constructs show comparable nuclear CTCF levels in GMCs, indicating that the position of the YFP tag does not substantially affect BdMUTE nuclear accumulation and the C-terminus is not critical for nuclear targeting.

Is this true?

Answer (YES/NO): YES